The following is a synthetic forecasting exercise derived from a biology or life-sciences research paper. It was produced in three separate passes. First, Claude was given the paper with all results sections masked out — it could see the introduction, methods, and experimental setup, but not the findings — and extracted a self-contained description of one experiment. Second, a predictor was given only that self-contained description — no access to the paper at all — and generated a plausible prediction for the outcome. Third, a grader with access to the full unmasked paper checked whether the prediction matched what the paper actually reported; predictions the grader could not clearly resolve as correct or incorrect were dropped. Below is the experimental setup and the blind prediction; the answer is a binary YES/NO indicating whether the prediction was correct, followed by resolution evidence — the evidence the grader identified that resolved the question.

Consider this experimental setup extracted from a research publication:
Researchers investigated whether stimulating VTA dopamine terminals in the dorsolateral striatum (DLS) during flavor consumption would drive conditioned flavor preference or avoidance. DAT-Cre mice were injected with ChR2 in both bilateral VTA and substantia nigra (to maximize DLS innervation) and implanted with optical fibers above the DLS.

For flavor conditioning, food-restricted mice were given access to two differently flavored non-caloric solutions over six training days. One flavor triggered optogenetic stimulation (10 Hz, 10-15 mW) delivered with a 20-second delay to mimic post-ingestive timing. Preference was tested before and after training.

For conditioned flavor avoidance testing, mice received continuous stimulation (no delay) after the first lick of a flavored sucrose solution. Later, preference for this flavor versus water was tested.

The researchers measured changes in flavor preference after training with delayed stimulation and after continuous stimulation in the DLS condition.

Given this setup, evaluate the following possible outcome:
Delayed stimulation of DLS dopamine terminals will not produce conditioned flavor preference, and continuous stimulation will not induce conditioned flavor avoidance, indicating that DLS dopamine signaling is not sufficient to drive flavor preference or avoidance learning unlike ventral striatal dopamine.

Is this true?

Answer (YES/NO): NO